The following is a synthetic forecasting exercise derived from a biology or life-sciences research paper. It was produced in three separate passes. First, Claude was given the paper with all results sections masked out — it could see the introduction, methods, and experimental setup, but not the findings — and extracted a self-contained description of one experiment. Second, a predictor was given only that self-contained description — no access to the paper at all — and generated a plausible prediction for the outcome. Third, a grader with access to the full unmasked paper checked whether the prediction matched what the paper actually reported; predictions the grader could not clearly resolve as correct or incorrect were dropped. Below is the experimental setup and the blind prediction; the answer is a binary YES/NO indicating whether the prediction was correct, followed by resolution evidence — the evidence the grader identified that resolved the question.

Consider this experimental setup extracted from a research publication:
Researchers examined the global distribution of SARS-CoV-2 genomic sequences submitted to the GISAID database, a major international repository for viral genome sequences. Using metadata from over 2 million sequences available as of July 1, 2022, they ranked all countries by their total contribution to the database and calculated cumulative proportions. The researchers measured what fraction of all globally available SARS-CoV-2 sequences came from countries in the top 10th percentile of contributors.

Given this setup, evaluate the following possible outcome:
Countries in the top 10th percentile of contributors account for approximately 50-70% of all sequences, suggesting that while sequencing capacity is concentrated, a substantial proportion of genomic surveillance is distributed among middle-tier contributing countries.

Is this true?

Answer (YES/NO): NO